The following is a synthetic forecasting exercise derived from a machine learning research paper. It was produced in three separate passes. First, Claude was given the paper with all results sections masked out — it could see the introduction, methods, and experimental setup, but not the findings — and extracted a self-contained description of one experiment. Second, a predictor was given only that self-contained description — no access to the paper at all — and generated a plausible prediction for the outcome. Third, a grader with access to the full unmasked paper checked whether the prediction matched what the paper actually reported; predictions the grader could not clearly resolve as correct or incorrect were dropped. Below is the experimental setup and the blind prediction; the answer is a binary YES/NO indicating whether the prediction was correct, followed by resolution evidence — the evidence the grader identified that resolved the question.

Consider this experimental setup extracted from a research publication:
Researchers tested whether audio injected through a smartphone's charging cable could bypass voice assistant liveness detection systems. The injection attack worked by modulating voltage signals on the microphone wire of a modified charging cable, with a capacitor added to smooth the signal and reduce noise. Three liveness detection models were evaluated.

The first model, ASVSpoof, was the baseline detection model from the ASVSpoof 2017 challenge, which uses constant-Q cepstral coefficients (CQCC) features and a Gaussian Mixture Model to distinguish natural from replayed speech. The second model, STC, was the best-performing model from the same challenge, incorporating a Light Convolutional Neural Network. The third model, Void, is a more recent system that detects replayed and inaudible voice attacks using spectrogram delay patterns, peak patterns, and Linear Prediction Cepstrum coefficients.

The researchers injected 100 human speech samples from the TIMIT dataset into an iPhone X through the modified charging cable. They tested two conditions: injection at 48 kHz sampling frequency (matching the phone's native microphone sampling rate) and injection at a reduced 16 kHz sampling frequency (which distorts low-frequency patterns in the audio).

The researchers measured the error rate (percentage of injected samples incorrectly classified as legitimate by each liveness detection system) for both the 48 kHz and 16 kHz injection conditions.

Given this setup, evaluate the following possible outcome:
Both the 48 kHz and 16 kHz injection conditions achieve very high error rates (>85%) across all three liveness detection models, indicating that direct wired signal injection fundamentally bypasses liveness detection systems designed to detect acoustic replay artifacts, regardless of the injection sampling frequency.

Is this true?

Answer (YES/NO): NO